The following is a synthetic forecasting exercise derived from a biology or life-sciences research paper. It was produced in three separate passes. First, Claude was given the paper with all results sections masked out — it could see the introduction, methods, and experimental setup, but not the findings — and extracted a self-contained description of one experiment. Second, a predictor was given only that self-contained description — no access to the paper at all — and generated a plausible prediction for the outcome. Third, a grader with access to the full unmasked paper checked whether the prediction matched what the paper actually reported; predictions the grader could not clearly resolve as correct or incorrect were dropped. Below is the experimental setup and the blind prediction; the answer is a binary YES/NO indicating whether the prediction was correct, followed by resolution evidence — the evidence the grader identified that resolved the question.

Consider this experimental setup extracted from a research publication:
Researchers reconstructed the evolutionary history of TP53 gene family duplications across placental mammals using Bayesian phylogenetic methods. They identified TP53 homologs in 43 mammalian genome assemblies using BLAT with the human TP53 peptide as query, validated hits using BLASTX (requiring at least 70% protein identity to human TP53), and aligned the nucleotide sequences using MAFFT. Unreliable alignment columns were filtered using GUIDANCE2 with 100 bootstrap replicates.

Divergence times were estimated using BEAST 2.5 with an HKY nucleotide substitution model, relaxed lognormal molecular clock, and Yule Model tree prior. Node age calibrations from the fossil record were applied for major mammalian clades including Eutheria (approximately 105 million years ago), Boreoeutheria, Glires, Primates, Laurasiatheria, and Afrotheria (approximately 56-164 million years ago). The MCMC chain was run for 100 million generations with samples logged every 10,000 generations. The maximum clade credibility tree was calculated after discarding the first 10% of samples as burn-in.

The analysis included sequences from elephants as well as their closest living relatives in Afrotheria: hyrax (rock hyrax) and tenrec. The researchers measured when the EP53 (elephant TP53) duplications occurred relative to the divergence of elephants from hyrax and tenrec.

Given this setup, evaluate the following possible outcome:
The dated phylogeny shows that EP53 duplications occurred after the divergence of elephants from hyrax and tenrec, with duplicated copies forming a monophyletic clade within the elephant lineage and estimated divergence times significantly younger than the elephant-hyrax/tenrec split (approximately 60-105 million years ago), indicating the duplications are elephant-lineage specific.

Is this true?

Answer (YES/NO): NO